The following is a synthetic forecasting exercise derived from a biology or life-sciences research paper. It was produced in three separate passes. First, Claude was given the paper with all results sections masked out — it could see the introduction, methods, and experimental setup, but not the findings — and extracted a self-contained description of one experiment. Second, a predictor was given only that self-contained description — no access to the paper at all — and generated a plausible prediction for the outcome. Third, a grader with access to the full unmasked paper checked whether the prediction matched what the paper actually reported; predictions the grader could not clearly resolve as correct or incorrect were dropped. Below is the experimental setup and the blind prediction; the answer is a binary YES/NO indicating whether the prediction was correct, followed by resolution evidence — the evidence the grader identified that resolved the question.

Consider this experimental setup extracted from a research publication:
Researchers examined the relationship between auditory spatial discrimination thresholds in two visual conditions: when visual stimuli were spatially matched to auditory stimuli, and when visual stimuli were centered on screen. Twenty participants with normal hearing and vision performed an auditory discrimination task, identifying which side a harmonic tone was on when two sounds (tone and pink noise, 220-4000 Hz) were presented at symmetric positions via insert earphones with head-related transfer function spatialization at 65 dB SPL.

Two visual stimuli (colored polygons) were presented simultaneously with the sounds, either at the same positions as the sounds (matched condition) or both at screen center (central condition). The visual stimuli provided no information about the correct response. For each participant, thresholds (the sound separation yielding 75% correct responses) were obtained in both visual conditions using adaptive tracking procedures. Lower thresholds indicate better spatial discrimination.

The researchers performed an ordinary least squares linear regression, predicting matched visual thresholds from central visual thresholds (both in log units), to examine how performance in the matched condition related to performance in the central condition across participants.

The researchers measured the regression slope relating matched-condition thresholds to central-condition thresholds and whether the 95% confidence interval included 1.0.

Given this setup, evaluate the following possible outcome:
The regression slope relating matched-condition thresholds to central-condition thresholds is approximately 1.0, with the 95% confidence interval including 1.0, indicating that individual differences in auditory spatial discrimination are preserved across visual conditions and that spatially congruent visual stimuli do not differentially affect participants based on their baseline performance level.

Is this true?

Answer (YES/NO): NO